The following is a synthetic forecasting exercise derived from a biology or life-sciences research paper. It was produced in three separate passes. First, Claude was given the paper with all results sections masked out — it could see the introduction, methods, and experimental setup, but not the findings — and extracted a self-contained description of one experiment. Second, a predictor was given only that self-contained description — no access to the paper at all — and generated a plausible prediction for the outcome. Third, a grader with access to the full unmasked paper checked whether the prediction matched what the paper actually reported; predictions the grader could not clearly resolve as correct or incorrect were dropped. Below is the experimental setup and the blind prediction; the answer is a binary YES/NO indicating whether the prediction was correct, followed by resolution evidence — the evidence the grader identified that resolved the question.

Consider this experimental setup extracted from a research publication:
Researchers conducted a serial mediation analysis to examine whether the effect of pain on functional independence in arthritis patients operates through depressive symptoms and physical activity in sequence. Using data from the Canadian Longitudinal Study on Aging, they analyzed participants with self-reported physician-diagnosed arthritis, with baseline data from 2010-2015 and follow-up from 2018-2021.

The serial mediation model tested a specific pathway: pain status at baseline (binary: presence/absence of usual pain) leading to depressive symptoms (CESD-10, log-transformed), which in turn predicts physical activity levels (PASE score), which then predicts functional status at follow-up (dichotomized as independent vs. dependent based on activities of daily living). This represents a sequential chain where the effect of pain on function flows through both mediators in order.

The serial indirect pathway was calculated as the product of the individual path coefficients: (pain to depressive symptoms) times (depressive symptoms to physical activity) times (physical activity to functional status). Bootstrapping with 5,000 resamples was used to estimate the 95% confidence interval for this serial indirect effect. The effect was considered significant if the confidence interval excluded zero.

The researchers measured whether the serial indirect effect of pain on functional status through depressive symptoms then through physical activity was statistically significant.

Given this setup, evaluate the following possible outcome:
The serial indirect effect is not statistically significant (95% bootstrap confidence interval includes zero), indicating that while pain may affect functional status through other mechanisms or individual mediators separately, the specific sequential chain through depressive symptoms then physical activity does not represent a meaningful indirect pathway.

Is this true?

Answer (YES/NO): NO